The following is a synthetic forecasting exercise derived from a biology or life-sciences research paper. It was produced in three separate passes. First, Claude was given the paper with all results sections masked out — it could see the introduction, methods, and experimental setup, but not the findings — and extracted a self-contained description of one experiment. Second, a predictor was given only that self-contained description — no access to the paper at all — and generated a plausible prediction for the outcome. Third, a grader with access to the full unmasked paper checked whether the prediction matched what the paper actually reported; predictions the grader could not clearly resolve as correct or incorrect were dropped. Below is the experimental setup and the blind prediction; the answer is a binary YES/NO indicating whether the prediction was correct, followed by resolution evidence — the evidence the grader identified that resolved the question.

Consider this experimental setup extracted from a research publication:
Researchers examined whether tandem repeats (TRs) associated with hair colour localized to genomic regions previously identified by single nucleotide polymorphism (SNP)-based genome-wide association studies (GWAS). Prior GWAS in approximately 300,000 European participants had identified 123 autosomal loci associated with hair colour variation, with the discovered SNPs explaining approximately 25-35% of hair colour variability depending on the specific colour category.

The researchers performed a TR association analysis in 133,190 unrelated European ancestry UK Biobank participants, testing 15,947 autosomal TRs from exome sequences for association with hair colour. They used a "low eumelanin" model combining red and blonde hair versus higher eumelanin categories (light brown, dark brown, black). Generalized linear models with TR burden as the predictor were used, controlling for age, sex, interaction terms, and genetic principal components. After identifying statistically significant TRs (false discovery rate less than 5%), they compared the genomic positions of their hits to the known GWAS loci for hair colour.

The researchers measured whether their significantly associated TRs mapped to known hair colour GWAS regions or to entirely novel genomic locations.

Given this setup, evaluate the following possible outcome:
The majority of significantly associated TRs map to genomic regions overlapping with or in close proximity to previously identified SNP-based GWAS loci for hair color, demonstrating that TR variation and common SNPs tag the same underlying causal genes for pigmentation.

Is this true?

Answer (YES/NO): NO